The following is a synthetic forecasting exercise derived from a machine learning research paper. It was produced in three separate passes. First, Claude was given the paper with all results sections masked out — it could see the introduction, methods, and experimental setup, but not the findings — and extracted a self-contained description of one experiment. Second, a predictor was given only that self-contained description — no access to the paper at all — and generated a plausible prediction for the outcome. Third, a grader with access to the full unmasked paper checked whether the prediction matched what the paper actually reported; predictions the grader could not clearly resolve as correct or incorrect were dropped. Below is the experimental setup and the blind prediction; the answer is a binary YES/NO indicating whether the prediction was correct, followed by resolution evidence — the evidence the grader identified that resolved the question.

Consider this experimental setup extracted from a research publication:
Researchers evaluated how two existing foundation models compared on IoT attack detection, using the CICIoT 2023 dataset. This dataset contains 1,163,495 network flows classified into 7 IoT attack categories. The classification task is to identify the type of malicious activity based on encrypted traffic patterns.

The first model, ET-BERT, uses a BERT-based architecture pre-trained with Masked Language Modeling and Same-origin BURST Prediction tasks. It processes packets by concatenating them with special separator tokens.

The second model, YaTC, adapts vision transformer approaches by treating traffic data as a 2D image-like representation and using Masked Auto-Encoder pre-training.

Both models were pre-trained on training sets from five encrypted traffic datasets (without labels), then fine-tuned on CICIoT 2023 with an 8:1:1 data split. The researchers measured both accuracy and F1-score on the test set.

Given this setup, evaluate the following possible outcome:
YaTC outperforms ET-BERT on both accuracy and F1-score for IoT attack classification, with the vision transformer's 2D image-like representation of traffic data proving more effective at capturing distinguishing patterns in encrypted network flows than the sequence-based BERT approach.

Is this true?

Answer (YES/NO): NO